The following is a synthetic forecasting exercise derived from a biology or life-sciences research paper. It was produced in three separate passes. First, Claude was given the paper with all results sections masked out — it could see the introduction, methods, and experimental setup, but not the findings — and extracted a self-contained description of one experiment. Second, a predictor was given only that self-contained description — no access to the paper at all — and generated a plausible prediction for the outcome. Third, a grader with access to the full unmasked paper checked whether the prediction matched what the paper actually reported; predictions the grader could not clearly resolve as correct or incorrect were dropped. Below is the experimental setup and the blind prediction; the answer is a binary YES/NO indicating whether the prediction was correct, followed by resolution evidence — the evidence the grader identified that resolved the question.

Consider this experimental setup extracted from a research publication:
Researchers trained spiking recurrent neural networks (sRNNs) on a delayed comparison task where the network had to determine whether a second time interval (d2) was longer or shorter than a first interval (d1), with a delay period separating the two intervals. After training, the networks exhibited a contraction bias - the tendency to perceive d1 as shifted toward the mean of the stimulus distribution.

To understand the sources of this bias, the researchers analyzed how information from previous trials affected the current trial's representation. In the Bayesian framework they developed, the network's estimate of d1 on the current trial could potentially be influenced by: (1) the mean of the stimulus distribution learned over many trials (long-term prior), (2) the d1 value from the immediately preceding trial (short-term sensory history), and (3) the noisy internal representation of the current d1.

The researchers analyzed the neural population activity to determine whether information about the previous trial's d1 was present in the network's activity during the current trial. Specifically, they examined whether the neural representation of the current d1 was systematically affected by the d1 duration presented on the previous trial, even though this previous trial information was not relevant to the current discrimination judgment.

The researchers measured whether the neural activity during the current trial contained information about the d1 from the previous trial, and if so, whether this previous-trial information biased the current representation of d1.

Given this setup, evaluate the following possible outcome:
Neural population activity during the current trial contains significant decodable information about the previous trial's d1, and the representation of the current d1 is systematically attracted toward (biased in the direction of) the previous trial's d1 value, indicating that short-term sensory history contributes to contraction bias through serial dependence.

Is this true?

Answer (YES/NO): YES